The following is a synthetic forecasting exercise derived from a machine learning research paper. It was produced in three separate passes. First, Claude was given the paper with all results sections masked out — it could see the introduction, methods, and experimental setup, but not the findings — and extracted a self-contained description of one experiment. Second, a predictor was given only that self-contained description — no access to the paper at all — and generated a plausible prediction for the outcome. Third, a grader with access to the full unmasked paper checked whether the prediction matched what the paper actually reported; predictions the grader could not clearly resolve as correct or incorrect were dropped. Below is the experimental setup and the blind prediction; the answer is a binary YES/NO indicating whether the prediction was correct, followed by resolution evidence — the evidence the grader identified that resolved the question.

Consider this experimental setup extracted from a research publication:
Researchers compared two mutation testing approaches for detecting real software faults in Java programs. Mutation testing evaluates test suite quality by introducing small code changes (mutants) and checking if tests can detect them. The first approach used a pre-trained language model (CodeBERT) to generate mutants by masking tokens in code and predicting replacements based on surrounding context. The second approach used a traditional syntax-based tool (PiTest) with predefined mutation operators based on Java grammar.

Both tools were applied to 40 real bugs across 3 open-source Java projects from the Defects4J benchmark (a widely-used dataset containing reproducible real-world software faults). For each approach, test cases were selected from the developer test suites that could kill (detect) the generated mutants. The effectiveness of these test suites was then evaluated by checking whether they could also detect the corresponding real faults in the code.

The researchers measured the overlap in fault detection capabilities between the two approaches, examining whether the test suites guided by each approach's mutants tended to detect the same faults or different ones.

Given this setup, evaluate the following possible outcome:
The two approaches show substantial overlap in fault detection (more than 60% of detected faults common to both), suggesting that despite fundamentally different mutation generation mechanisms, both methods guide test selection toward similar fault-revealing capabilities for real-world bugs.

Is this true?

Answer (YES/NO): YES